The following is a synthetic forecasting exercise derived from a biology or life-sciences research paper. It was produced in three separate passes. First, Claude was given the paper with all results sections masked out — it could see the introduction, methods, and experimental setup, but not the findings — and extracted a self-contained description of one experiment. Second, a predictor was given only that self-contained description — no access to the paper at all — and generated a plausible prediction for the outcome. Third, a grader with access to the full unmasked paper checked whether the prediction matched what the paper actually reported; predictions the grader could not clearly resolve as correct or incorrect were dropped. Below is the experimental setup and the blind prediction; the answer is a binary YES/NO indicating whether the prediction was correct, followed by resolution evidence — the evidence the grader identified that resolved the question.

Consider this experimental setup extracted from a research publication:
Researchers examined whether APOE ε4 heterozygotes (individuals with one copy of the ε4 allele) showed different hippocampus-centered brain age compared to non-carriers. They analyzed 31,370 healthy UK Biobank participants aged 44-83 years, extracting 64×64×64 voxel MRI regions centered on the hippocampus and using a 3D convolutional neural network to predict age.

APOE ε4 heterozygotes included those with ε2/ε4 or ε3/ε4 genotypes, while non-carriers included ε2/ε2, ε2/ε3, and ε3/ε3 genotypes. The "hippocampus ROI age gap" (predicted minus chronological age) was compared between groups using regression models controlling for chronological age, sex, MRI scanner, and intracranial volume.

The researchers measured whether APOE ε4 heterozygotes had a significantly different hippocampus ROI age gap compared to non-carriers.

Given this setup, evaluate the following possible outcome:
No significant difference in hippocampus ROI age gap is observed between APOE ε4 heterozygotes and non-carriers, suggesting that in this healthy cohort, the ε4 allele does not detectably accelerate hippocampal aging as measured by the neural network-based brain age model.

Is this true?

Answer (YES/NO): NO